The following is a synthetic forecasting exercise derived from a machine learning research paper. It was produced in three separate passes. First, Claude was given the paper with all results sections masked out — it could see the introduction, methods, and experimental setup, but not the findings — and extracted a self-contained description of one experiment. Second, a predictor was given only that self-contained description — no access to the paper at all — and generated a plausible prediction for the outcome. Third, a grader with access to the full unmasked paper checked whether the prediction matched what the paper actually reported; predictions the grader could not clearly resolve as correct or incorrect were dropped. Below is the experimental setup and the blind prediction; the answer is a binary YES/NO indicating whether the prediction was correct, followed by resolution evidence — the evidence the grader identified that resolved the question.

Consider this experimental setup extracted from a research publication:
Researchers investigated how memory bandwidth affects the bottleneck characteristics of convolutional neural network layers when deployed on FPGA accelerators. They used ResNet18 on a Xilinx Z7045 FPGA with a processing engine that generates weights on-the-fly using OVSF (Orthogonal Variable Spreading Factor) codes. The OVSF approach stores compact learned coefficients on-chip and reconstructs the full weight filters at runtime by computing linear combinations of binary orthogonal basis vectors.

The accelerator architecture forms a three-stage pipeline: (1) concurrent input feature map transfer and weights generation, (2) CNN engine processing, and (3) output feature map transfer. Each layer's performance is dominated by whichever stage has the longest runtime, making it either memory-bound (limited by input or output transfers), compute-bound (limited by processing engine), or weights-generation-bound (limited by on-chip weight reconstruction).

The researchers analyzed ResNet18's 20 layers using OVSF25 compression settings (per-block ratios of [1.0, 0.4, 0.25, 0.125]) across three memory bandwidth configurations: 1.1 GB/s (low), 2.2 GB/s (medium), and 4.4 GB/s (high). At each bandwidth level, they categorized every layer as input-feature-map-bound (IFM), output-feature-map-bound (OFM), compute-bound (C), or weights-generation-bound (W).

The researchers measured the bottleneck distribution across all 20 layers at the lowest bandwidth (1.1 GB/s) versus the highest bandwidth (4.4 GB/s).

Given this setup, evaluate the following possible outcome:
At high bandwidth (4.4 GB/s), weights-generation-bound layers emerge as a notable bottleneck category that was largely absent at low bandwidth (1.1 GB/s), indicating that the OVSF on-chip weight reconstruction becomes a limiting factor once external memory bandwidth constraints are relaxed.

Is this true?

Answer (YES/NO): NO